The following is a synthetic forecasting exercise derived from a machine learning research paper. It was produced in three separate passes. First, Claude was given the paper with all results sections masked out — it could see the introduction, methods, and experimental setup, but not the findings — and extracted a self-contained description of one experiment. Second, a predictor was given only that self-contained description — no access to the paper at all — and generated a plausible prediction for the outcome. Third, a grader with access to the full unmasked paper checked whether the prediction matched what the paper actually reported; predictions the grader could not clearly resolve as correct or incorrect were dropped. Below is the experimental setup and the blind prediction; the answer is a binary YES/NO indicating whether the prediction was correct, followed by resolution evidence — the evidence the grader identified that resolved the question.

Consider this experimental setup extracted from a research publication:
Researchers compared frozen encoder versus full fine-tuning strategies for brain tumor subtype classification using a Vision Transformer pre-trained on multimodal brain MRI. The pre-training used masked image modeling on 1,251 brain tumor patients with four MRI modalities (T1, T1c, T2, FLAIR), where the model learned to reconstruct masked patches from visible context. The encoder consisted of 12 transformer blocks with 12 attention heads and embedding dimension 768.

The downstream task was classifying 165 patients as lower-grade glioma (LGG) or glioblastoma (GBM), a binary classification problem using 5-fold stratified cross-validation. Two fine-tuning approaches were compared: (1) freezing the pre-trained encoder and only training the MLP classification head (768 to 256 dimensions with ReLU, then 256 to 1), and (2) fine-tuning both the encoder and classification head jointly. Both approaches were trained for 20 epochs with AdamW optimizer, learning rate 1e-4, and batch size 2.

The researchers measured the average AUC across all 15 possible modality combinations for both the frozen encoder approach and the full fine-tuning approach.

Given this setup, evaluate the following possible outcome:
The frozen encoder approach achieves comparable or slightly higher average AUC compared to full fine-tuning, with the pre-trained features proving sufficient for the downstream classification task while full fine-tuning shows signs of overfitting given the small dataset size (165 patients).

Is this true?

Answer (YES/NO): NO